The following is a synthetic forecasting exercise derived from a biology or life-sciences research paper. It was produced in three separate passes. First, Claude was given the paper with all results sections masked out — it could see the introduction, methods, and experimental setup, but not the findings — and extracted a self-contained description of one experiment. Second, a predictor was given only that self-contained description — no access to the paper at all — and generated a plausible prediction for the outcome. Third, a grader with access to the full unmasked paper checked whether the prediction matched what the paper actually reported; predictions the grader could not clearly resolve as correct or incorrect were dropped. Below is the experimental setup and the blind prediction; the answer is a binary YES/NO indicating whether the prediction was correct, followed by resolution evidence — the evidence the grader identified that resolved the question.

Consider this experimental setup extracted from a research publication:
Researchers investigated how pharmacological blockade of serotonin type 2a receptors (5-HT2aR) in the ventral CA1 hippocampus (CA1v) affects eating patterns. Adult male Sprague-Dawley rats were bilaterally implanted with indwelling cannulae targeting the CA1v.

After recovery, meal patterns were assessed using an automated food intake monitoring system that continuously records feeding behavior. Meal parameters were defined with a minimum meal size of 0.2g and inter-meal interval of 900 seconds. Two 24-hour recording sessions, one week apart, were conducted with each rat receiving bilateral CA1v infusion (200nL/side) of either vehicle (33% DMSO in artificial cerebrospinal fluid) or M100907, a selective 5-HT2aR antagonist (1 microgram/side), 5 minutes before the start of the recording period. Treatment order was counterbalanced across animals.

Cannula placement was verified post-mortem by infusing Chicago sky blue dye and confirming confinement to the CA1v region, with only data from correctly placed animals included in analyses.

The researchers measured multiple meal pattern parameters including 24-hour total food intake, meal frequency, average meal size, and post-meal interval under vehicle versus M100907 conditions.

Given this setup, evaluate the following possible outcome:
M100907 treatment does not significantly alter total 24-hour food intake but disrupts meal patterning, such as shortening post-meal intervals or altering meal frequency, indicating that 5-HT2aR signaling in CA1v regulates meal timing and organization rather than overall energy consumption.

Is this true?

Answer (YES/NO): NO